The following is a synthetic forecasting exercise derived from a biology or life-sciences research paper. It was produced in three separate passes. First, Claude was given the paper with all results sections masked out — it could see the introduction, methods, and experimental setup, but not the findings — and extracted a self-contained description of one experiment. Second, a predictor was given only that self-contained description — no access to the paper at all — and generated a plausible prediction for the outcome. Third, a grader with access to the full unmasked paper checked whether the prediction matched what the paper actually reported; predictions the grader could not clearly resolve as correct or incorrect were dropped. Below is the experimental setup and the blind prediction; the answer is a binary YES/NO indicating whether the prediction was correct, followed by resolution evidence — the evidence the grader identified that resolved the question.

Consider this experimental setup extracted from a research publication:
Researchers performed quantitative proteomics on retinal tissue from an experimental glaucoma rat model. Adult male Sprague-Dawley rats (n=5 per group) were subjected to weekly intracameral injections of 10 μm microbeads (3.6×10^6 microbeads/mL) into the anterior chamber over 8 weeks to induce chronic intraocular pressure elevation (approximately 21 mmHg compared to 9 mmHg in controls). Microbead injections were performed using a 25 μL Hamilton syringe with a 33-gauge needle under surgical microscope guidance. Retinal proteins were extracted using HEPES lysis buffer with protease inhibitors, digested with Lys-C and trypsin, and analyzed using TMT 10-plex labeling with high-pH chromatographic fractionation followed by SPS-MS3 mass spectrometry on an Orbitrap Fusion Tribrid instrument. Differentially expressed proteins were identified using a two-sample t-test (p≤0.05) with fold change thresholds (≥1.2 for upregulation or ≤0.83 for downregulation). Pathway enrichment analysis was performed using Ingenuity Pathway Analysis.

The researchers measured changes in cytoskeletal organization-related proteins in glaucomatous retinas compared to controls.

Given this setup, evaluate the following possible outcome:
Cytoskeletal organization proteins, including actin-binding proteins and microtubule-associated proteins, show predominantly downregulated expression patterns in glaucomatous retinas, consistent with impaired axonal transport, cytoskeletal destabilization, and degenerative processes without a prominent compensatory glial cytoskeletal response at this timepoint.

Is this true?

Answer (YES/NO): YES